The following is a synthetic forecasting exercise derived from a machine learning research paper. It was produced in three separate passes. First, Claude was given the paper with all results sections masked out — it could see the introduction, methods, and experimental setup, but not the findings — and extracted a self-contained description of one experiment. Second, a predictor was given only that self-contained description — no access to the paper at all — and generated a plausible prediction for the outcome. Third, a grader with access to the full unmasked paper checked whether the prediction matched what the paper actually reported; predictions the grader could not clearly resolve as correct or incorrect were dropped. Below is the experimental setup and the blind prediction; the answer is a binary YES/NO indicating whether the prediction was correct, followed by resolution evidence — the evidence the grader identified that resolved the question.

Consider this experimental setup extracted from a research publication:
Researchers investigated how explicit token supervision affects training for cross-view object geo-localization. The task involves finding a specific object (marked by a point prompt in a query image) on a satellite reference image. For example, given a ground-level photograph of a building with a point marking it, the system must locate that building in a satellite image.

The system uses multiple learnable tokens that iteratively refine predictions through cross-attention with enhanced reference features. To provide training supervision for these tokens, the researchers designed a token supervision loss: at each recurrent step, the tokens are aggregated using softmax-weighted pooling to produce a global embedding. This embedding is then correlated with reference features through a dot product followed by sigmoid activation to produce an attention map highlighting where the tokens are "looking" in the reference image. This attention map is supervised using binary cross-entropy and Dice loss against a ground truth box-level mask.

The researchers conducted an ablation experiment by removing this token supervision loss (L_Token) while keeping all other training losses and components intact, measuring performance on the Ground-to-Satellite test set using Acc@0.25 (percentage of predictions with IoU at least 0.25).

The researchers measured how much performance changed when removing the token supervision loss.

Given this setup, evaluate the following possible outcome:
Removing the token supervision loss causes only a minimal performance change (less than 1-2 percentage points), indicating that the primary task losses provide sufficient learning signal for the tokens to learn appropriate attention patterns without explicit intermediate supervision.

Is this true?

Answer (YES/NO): NO